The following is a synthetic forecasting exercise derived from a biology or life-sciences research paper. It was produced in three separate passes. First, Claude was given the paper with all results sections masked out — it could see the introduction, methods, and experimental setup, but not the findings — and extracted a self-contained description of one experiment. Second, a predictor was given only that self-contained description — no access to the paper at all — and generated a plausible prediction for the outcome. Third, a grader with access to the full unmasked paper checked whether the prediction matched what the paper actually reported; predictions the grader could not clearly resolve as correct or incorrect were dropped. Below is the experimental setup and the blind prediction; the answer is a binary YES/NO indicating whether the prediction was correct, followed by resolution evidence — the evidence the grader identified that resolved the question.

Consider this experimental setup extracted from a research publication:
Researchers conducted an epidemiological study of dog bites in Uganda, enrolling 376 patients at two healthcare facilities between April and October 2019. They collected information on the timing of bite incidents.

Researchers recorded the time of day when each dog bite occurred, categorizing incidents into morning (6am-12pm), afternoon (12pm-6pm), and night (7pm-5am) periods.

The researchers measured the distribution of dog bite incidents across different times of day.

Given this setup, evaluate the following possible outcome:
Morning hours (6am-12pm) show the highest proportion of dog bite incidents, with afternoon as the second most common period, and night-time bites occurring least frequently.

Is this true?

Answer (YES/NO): NO